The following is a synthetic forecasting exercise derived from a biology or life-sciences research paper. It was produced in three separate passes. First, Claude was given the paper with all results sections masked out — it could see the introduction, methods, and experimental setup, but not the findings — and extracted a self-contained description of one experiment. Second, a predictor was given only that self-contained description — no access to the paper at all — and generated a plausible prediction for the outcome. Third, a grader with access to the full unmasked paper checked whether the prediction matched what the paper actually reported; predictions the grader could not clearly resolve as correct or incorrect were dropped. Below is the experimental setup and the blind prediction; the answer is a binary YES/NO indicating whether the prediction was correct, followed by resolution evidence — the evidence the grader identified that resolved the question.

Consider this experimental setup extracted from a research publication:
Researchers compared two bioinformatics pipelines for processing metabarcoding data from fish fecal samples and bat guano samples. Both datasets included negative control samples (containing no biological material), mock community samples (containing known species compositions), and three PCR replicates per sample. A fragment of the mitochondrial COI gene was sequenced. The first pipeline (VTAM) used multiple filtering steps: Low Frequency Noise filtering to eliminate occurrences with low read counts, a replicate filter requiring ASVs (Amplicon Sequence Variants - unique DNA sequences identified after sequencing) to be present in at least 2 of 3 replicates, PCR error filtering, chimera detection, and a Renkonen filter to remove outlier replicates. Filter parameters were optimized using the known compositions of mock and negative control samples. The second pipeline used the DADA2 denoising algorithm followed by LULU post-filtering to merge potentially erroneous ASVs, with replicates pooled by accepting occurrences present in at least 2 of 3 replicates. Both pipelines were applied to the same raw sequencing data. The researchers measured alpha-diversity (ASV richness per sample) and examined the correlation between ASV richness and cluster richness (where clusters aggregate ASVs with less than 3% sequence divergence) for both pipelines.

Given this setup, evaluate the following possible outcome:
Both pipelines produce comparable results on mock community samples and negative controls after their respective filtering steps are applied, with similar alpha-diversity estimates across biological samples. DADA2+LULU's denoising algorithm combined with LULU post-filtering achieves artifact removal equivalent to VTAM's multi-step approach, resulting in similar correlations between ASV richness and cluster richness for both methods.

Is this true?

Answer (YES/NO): NO